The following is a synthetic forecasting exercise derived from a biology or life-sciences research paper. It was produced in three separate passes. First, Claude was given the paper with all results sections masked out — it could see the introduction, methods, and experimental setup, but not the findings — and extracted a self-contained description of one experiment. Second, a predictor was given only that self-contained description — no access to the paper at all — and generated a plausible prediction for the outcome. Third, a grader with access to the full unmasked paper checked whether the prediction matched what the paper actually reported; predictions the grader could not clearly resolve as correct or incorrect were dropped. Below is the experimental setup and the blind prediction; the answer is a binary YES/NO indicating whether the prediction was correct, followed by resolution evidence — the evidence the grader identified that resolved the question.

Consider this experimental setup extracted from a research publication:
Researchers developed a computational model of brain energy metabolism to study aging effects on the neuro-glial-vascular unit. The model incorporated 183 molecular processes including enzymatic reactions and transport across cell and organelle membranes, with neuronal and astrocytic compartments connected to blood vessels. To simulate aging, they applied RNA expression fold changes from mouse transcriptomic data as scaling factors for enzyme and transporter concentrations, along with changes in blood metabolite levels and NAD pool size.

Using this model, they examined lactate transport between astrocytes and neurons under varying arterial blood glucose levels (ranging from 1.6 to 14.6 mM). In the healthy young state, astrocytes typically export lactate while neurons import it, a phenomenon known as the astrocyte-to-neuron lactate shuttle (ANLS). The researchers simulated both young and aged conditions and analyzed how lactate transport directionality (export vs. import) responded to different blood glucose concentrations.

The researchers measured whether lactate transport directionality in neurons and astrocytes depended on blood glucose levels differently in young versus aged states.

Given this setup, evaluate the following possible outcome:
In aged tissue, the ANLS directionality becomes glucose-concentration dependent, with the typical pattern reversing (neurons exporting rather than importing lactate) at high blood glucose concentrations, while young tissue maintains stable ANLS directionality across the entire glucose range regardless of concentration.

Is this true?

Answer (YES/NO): NO